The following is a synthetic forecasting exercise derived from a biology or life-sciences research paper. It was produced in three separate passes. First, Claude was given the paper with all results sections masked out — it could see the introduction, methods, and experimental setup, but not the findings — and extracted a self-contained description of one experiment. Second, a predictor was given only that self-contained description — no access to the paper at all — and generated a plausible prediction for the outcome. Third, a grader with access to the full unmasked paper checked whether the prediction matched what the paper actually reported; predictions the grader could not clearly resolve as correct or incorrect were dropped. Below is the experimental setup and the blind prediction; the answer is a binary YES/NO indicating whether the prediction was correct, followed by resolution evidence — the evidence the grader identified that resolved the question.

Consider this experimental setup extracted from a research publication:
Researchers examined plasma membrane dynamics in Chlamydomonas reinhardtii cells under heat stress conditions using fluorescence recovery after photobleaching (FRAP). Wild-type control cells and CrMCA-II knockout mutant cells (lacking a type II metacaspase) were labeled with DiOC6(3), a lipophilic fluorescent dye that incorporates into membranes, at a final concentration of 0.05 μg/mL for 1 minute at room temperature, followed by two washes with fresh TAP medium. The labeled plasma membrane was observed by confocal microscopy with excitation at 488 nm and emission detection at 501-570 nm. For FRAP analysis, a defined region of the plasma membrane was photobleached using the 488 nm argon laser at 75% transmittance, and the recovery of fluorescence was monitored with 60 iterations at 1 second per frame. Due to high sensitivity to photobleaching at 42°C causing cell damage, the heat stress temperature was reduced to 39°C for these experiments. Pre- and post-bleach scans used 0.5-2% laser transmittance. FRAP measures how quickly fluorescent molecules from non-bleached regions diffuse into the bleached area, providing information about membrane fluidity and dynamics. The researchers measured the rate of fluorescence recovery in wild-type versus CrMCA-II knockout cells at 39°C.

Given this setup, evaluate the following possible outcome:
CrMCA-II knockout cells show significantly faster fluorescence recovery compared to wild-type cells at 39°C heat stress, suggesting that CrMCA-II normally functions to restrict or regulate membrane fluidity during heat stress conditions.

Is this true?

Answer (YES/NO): YES